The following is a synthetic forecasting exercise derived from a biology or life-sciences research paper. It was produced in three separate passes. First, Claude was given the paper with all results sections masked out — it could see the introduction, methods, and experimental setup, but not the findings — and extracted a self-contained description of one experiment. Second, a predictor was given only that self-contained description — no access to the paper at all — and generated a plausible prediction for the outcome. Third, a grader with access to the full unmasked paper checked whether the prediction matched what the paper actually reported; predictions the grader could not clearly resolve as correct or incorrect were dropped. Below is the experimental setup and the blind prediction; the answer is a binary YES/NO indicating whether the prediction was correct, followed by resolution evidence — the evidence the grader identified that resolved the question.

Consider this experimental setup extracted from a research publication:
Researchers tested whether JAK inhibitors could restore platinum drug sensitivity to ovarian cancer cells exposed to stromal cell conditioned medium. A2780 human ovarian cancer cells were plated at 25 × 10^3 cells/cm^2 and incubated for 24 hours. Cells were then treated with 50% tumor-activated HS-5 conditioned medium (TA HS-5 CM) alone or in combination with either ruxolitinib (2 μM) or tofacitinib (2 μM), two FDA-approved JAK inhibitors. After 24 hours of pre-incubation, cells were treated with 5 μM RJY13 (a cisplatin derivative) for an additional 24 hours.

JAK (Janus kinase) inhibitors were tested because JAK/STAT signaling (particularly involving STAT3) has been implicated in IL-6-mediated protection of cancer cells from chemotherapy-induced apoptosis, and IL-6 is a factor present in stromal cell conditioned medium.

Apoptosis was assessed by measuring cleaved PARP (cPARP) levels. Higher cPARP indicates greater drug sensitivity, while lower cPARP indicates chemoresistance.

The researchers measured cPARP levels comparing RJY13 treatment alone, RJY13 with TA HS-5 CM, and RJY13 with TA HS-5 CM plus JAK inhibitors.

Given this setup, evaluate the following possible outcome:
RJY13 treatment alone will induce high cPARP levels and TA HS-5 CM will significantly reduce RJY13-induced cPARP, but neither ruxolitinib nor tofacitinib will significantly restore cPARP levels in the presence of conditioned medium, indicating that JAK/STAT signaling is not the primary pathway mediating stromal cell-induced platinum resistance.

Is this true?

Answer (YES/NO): NO